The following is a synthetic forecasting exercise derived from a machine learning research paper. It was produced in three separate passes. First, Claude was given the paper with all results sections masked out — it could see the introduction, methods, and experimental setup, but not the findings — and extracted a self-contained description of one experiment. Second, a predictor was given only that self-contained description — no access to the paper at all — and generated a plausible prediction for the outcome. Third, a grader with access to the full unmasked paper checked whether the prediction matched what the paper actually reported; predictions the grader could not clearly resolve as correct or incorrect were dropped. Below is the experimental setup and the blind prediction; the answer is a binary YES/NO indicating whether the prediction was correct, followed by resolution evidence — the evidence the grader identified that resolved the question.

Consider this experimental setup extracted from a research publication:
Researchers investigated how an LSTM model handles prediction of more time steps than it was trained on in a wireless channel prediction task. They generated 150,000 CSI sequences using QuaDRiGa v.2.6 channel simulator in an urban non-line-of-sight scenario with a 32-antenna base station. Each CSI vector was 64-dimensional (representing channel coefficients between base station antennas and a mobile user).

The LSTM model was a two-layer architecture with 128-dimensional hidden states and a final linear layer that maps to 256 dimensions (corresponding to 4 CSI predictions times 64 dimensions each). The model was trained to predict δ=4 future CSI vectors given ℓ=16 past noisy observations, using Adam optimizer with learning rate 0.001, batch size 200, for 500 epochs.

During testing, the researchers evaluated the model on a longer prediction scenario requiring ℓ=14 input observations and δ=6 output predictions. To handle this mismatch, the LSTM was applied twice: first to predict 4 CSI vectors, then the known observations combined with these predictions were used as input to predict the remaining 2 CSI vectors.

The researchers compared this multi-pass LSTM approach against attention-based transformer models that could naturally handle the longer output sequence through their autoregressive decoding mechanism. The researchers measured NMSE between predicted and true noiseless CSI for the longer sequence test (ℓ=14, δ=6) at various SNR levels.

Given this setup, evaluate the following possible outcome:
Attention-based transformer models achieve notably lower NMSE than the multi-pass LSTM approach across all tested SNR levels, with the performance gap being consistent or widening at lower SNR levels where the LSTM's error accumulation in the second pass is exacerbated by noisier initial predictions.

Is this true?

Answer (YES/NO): NO